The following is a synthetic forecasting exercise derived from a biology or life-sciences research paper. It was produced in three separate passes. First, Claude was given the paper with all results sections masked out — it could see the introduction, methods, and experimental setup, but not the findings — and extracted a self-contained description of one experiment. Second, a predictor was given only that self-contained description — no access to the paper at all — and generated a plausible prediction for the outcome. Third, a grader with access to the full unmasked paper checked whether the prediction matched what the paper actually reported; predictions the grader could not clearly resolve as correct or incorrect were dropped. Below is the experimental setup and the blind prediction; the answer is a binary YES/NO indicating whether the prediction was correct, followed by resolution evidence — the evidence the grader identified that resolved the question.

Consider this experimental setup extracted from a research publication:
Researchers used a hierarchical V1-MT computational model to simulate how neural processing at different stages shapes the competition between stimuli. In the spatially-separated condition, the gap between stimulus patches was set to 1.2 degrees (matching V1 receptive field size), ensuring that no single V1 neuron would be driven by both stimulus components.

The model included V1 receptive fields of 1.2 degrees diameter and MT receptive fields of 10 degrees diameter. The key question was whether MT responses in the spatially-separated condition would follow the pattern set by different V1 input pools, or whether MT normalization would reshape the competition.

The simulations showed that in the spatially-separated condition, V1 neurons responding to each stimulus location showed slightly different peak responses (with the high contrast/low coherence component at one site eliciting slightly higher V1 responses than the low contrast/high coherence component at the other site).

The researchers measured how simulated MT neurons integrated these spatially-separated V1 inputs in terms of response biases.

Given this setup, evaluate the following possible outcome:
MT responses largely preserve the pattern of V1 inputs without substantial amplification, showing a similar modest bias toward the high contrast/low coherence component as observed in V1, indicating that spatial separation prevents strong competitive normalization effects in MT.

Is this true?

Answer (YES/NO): NO